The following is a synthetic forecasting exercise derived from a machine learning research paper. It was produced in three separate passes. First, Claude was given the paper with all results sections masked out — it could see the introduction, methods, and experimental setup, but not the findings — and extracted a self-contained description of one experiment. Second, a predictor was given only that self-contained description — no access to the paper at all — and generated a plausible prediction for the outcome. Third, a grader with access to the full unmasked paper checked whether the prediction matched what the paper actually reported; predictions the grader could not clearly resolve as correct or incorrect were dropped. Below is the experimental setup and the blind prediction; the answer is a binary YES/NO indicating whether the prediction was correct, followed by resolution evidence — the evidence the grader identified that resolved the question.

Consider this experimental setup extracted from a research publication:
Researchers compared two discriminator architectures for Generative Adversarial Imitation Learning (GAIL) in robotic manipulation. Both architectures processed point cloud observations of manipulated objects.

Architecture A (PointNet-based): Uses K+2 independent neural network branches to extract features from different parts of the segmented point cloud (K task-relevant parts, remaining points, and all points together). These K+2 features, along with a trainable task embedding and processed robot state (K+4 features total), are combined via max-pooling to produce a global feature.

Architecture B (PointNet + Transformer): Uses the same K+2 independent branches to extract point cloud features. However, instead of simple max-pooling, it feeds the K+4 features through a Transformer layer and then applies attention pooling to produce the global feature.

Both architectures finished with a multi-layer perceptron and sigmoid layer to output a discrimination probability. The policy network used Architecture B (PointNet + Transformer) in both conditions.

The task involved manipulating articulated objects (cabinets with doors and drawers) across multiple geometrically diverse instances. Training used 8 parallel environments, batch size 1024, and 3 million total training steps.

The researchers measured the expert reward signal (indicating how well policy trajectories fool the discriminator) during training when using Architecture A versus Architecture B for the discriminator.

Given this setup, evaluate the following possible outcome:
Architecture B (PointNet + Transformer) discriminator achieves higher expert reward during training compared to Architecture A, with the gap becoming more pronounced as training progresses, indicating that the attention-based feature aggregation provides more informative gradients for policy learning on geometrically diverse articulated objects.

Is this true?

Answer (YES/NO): NO